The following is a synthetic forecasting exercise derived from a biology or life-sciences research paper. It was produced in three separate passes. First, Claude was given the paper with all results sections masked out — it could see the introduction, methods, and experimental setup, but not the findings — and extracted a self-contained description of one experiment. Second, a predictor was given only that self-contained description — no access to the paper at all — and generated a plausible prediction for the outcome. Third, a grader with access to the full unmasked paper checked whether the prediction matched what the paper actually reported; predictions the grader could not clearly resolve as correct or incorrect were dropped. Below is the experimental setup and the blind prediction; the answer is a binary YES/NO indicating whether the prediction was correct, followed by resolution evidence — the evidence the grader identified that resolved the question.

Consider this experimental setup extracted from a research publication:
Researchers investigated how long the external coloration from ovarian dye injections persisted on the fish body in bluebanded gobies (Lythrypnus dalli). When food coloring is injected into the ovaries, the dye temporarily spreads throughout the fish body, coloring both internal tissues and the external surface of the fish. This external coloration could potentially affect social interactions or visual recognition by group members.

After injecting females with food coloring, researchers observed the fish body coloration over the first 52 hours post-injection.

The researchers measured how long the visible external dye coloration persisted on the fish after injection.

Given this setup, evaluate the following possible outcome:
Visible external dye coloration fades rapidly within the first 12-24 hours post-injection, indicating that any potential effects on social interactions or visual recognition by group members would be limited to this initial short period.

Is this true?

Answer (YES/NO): YES